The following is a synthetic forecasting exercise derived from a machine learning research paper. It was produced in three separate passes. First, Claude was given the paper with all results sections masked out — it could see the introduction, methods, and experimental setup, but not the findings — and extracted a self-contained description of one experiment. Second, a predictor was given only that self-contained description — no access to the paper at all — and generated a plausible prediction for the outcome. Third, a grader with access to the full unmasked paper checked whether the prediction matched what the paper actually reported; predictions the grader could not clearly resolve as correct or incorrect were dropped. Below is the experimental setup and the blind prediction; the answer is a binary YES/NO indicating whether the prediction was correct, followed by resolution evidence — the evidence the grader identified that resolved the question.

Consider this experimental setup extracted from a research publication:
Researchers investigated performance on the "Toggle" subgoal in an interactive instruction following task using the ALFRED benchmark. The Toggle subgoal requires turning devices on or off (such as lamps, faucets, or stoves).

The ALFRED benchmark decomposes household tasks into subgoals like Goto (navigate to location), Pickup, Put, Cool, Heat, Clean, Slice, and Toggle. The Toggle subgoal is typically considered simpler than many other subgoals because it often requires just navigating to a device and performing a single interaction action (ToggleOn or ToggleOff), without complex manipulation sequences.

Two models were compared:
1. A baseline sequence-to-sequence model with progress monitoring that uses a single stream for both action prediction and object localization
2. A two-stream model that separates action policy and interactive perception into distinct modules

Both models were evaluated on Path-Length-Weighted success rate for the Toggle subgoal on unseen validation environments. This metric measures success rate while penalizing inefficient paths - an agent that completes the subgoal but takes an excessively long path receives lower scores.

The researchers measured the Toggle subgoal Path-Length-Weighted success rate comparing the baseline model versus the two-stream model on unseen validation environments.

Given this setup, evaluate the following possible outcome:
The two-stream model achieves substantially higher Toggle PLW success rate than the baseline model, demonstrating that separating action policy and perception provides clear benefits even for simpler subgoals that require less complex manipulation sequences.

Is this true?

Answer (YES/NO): NO